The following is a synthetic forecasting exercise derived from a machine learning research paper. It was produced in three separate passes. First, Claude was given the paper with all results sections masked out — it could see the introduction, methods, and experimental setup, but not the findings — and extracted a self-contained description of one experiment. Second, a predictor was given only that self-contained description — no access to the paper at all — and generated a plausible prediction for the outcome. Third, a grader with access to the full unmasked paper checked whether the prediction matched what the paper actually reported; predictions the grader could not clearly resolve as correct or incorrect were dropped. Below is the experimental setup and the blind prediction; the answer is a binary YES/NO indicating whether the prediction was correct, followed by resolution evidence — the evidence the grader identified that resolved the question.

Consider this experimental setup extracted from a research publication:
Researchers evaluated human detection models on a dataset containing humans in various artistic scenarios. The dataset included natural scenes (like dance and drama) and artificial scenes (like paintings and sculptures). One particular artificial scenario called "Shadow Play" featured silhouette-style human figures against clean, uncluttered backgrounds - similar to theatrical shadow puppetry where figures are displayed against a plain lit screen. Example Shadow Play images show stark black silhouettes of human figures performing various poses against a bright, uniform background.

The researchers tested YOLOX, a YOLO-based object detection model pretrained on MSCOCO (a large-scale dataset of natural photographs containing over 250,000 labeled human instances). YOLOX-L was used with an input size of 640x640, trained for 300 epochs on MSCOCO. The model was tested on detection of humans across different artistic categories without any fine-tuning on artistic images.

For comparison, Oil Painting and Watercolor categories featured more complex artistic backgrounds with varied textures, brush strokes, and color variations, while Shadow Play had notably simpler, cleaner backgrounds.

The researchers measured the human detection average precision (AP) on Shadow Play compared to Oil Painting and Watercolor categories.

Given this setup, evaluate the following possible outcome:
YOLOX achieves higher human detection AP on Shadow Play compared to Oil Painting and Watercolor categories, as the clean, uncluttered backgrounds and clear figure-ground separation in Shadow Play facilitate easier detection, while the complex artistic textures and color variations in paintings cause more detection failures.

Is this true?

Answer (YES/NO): NO